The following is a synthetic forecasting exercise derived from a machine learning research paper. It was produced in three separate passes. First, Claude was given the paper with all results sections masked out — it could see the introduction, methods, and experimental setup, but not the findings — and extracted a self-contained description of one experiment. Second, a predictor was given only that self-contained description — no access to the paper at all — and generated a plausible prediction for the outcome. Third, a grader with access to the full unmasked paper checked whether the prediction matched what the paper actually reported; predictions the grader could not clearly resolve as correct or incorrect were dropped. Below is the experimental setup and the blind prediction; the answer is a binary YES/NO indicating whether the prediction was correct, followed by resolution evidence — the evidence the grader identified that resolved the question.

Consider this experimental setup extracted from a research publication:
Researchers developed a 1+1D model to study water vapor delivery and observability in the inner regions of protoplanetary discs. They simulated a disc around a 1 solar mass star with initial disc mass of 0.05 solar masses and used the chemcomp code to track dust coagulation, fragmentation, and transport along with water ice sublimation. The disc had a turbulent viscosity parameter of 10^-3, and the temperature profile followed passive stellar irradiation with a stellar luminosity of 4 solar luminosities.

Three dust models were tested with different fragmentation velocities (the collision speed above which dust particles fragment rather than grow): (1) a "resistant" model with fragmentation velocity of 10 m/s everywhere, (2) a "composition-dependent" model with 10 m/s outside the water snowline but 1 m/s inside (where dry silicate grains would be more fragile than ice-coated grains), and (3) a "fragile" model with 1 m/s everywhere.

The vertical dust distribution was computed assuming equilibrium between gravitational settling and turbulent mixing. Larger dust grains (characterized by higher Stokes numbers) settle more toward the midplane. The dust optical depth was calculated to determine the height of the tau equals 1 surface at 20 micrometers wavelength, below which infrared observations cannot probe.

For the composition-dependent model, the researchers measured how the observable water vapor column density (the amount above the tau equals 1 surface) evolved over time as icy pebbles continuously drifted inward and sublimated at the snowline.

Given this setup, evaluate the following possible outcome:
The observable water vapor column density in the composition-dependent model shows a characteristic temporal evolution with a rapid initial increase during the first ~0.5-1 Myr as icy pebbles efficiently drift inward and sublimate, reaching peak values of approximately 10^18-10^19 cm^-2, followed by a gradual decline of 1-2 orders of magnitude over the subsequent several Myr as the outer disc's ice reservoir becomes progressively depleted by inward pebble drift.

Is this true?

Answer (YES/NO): NO